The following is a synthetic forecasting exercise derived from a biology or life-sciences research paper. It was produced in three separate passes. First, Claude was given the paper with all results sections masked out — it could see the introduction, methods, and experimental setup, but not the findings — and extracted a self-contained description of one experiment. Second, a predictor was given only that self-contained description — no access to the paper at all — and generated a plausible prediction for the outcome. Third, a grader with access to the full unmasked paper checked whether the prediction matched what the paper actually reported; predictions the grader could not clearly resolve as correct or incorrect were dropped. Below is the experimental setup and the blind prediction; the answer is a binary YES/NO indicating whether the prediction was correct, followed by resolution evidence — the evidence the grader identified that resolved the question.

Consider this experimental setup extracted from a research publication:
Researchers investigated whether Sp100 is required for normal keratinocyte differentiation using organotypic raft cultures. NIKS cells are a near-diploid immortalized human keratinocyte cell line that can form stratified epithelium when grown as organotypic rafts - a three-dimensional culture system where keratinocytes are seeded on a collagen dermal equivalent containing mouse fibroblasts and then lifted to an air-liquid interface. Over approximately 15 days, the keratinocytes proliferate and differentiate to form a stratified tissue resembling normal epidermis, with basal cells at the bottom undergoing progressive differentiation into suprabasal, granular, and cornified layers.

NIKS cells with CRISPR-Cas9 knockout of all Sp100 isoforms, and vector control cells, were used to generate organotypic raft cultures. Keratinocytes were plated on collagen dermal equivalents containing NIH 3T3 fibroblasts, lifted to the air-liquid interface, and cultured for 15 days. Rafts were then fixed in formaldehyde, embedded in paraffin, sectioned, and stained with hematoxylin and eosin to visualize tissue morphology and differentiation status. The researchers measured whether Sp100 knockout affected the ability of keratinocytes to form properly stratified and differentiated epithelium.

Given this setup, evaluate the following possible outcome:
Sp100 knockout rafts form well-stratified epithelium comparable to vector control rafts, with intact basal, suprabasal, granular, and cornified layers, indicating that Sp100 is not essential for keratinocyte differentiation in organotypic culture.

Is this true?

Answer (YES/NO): YES